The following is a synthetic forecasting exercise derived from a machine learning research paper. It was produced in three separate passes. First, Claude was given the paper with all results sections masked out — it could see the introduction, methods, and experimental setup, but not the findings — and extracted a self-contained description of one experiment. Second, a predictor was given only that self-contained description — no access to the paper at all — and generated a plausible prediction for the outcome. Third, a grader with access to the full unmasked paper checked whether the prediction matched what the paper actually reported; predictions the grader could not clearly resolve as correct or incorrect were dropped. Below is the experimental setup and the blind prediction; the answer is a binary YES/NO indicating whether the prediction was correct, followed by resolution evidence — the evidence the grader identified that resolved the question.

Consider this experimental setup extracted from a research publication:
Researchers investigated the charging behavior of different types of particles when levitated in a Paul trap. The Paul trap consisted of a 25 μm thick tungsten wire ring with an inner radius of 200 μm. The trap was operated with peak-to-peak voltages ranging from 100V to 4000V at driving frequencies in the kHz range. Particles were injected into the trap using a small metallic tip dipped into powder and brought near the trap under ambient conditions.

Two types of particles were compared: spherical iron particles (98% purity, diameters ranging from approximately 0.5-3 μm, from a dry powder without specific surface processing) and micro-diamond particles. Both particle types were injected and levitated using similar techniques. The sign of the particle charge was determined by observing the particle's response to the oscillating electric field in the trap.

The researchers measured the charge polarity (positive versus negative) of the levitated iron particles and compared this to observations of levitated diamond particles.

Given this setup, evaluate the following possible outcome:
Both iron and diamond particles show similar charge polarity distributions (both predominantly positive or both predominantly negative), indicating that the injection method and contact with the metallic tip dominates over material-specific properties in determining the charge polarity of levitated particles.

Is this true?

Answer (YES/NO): NO